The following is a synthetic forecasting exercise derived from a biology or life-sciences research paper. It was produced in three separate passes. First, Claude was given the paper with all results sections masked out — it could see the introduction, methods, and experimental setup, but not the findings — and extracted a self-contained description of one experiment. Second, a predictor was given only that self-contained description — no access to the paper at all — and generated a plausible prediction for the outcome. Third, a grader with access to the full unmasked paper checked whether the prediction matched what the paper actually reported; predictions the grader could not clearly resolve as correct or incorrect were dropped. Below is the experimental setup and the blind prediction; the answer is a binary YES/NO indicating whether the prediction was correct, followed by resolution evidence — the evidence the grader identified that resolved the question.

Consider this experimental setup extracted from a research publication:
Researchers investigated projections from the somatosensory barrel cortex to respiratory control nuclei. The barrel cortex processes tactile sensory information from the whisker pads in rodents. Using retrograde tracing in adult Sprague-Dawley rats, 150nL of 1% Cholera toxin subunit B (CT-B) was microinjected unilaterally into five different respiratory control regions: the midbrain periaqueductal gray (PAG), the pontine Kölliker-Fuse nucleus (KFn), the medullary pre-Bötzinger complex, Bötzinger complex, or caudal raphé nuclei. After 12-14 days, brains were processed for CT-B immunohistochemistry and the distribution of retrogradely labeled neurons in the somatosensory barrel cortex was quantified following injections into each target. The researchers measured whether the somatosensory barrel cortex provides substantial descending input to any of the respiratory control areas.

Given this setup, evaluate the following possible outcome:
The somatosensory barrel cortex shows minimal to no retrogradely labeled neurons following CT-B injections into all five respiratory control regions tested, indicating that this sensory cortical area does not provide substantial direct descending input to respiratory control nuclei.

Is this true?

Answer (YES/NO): NO